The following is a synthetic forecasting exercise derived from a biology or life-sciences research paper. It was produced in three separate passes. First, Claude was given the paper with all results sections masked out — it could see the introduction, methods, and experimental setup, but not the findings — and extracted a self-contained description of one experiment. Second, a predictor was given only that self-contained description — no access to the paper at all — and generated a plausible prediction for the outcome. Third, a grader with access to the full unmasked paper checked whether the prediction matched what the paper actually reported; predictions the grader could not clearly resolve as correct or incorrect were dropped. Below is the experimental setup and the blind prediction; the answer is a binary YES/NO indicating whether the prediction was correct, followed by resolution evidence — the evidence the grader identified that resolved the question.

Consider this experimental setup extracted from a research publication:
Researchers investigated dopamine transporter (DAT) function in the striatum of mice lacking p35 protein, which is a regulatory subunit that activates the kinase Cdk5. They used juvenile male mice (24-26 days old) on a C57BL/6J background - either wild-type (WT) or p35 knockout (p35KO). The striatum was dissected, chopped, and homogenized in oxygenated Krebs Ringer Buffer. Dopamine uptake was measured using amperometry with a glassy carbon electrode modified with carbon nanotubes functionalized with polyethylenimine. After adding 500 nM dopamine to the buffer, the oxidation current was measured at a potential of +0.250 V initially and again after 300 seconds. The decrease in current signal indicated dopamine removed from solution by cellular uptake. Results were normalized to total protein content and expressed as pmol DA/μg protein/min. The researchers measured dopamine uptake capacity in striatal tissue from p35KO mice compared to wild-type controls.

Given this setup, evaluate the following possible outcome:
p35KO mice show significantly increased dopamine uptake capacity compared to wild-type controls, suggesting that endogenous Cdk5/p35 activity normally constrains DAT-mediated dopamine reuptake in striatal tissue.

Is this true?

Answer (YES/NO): NO